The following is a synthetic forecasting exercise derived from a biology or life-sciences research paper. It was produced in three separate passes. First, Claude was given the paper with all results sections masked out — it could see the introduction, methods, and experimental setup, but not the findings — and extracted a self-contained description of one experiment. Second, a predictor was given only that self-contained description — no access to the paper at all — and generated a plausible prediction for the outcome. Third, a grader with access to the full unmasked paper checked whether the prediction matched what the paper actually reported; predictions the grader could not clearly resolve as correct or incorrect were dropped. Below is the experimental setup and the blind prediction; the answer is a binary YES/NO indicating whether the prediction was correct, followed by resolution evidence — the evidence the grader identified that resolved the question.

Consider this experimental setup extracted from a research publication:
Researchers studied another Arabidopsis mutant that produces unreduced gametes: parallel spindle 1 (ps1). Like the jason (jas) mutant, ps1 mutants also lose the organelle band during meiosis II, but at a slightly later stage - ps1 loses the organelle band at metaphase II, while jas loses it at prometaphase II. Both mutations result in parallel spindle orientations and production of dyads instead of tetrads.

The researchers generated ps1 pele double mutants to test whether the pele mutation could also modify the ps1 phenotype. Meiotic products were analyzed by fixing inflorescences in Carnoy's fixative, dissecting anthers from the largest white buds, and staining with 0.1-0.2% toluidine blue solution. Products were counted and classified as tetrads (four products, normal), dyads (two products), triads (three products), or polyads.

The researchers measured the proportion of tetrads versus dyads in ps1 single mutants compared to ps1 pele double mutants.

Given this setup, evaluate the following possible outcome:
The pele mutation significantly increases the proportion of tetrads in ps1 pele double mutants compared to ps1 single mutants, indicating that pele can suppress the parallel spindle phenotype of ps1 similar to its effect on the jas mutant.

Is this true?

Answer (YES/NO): YES